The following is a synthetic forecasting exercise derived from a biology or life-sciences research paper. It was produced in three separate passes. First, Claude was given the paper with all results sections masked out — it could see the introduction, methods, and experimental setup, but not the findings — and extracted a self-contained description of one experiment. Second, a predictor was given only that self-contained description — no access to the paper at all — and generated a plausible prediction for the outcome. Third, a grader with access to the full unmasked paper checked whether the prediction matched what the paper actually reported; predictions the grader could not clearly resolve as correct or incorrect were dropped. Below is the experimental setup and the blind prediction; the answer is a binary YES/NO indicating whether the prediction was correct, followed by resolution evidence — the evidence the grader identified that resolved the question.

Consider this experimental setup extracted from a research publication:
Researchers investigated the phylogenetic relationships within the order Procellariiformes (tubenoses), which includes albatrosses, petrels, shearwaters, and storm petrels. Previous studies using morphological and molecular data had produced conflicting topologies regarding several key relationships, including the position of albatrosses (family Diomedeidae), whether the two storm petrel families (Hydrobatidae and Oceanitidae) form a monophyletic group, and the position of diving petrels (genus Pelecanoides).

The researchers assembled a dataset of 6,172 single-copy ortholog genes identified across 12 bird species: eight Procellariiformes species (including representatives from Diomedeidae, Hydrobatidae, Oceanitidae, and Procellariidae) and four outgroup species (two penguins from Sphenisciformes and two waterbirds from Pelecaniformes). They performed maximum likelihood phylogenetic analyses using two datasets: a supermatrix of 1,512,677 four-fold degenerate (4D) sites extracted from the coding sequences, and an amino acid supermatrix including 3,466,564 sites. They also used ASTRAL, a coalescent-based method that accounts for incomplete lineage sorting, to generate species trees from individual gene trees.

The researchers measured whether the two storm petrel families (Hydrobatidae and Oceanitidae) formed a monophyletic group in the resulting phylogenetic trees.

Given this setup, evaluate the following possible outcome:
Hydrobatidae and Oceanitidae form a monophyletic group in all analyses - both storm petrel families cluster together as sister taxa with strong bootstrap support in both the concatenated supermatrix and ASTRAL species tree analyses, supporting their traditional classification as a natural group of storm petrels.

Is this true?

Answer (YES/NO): NO